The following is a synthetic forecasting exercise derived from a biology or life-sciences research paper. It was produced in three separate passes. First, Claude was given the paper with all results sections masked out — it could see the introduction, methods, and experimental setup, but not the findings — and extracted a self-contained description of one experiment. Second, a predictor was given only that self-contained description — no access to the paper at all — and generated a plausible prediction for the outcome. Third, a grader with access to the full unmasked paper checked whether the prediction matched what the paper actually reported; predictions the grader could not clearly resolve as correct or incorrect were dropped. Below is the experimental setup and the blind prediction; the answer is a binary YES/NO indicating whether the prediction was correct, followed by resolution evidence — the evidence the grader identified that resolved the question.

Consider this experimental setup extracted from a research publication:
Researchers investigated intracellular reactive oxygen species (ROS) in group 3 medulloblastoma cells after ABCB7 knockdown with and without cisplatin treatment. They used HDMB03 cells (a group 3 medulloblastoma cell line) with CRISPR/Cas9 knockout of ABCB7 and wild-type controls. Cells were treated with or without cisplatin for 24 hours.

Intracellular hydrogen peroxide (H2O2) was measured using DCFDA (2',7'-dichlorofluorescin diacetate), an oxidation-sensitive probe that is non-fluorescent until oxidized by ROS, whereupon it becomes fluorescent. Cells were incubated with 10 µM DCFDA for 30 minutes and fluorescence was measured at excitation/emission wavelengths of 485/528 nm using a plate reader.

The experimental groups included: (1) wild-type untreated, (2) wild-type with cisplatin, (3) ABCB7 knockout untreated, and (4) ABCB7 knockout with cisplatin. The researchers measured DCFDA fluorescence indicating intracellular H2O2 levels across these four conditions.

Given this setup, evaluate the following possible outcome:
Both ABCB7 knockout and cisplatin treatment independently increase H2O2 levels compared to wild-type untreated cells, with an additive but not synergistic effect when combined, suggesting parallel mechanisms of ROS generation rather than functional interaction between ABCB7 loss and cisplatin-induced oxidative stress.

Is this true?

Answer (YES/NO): NO